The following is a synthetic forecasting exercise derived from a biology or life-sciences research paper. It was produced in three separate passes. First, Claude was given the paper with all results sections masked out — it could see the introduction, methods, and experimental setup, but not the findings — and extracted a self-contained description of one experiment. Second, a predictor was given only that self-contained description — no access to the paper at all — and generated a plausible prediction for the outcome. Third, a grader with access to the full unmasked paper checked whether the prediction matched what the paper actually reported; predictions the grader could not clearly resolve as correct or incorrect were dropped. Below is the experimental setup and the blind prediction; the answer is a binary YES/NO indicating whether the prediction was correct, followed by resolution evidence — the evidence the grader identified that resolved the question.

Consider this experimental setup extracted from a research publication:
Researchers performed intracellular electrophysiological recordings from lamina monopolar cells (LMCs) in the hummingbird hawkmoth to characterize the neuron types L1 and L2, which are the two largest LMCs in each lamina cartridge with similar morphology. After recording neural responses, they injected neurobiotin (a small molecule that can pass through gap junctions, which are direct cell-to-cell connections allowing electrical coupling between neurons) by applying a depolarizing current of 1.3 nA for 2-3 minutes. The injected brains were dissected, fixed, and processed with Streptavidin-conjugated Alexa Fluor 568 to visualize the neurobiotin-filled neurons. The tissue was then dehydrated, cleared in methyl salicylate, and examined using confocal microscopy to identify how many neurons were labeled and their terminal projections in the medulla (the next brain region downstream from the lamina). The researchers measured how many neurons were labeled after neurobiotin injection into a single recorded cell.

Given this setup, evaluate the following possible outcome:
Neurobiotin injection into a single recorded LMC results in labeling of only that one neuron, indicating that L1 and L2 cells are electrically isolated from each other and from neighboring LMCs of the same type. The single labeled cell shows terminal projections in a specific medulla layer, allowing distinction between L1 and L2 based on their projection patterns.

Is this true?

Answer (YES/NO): NO